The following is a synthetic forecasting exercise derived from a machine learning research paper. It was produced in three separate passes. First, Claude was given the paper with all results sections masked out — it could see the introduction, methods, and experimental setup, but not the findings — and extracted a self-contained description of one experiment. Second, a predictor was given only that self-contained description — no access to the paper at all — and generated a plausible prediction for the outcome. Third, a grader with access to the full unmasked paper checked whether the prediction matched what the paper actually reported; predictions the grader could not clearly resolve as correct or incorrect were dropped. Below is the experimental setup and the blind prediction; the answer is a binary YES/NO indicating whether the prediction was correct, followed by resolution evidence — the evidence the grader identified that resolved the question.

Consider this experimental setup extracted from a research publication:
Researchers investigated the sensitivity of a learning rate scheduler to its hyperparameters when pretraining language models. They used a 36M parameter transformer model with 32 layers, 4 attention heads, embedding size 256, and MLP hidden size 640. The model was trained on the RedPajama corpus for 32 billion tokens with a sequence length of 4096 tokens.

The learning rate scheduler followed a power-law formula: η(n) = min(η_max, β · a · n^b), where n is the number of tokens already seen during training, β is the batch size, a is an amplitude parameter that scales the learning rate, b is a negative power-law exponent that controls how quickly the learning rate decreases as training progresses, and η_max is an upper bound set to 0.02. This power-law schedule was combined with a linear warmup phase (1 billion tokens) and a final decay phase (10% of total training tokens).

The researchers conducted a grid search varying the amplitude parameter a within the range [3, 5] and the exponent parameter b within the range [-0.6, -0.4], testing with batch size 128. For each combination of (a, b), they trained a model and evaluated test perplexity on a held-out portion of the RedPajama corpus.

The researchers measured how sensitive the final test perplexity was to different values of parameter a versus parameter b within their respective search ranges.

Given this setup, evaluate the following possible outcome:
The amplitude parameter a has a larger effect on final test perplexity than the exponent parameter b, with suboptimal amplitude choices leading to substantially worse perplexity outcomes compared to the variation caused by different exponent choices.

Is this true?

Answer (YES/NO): NO